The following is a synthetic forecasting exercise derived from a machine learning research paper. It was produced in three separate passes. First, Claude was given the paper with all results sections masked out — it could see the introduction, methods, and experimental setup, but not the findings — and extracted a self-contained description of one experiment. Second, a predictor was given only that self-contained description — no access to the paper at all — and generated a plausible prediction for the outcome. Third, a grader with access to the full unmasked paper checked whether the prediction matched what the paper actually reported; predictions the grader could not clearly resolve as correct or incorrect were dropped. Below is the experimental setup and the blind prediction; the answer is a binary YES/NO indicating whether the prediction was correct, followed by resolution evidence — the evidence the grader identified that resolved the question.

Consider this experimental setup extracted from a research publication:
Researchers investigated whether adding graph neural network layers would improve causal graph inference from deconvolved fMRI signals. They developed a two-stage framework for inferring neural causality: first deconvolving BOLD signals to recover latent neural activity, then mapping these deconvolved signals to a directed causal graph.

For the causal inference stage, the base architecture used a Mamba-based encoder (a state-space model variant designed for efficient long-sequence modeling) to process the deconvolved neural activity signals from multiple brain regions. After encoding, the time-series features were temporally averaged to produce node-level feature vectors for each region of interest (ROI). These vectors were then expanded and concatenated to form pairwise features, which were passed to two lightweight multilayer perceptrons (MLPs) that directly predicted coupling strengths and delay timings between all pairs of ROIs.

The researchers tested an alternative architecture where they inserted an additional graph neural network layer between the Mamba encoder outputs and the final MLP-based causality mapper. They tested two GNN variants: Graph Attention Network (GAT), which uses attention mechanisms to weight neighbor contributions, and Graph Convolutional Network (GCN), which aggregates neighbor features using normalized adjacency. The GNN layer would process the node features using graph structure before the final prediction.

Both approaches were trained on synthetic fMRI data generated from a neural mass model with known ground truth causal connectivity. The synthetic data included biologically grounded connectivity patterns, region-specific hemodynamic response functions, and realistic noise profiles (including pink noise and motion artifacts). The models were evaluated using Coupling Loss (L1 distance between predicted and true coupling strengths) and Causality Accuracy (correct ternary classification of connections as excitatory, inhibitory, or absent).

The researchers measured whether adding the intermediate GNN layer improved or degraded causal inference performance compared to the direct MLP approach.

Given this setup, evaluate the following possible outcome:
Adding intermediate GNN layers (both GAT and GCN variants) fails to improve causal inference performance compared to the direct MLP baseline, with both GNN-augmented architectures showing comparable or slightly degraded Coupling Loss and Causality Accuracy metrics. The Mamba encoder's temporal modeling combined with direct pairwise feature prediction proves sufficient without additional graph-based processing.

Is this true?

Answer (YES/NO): YES